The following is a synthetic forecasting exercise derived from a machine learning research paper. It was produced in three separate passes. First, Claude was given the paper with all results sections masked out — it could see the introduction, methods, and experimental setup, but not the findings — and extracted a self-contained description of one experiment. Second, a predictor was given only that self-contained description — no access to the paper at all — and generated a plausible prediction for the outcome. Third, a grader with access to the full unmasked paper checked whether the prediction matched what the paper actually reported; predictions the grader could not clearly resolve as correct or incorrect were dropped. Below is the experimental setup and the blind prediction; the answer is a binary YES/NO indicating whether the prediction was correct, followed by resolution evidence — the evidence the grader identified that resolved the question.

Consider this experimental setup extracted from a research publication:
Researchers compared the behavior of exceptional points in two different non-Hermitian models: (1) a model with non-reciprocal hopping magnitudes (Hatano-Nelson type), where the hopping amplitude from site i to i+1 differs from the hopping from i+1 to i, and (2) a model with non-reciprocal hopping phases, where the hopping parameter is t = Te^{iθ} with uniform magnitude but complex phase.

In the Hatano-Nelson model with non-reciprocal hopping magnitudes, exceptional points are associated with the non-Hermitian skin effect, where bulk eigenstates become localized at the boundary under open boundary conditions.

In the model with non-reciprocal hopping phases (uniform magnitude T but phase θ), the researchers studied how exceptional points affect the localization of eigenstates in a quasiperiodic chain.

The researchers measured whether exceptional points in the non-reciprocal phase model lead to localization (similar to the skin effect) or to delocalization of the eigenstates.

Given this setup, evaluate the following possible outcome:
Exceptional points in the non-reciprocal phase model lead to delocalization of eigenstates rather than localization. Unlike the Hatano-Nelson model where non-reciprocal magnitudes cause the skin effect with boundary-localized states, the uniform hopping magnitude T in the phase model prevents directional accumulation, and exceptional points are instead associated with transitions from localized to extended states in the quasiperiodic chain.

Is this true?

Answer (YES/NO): YES